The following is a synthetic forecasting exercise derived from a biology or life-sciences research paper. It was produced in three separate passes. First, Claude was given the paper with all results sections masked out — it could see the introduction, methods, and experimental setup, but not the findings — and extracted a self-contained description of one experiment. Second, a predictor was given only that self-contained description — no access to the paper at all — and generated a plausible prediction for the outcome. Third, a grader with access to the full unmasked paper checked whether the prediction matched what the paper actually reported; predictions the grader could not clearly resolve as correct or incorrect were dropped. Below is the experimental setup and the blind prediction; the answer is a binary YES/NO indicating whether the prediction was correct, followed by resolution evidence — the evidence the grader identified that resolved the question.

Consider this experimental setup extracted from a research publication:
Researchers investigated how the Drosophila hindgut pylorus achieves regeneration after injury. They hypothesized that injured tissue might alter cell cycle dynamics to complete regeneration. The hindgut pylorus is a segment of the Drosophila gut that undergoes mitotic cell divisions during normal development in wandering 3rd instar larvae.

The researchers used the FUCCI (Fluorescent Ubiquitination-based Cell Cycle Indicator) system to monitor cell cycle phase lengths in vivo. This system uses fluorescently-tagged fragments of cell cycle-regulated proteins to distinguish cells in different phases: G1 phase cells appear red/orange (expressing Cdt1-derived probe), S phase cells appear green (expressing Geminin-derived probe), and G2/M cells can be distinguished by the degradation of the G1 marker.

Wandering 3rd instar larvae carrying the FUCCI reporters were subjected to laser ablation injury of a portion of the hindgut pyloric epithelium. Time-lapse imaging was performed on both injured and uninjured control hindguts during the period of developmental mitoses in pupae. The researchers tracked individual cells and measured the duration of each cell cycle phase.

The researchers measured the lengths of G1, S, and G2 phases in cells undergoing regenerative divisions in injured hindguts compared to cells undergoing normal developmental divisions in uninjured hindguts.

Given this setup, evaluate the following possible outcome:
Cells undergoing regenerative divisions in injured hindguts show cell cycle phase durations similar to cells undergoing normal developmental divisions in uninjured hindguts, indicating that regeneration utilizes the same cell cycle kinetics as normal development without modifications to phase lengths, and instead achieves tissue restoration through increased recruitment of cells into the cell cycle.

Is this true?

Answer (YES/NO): NO